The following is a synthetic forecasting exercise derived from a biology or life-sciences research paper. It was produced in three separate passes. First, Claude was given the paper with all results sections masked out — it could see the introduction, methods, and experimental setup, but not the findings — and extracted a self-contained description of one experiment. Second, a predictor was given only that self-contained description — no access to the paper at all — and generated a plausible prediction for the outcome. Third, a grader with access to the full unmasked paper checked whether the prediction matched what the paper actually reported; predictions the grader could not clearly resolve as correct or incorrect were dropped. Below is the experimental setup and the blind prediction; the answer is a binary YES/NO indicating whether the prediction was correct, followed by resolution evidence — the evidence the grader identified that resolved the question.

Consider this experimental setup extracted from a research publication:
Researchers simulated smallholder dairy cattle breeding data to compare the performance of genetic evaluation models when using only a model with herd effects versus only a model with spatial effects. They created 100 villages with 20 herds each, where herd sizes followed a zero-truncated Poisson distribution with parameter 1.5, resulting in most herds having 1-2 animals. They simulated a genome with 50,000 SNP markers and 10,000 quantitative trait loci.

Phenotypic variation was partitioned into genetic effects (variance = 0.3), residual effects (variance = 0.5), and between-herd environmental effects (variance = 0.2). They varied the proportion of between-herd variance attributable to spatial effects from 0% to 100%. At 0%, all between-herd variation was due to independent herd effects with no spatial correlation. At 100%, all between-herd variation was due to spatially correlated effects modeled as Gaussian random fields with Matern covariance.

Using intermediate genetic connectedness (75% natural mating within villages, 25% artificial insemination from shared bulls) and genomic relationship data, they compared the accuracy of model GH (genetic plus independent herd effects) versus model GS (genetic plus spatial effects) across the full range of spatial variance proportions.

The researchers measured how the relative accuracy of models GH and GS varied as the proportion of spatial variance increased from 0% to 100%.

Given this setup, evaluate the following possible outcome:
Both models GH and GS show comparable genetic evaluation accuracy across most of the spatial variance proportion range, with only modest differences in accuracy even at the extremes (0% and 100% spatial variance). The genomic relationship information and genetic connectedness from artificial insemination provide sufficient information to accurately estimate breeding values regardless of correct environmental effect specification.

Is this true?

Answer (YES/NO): NO